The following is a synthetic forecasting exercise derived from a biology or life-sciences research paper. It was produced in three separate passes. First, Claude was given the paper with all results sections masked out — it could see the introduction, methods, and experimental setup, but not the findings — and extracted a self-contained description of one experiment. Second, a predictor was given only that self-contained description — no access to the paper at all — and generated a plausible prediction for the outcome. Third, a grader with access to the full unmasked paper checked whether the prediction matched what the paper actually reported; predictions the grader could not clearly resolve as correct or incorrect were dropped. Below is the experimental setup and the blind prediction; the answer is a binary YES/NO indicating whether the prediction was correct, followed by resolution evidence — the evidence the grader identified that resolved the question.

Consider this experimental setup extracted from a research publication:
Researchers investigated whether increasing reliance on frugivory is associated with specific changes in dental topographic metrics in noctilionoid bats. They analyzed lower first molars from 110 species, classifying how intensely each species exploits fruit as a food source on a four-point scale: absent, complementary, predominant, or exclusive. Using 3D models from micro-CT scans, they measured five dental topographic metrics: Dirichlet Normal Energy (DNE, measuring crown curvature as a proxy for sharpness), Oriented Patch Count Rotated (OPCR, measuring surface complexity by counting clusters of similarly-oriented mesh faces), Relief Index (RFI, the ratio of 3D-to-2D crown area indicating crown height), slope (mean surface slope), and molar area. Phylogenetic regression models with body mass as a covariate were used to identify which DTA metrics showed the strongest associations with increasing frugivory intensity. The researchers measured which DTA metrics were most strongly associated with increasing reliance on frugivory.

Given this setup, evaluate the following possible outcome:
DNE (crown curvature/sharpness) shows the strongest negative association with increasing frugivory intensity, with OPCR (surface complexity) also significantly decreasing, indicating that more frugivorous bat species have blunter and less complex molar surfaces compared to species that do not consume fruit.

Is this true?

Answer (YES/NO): NO